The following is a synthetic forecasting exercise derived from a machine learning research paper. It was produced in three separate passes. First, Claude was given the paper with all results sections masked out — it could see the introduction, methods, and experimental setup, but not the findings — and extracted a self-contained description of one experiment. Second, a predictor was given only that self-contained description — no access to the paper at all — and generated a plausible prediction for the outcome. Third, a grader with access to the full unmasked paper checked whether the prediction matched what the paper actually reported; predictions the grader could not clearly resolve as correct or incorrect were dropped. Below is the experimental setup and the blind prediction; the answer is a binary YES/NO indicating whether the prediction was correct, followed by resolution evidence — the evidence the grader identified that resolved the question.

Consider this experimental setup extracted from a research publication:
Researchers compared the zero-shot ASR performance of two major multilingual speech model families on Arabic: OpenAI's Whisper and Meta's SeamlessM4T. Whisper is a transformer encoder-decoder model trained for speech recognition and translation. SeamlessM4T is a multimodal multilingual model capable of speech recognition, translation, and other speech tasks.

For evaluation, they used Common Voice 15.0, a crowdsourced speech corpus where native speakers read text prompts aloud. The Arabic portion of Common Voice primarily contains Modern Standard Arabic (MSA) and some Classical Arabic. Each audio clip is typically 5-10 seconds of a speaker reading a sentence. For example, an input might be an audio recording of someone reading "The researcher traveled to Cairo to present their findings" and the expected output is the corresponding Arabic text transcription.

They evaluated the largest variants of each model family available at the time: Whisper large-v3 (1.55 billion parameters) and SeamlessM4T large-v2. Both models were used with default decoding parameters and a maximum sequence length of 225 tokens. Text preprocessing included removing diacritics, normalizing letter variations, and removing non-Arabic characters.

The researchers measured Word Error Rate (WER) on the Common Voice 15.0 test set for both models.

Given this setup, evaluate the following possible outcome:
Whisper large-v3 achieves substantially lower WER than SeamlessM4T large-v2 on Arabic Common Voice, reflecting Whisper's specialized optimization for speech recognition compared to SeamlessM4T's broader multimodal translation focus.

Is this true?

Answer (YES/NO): NO